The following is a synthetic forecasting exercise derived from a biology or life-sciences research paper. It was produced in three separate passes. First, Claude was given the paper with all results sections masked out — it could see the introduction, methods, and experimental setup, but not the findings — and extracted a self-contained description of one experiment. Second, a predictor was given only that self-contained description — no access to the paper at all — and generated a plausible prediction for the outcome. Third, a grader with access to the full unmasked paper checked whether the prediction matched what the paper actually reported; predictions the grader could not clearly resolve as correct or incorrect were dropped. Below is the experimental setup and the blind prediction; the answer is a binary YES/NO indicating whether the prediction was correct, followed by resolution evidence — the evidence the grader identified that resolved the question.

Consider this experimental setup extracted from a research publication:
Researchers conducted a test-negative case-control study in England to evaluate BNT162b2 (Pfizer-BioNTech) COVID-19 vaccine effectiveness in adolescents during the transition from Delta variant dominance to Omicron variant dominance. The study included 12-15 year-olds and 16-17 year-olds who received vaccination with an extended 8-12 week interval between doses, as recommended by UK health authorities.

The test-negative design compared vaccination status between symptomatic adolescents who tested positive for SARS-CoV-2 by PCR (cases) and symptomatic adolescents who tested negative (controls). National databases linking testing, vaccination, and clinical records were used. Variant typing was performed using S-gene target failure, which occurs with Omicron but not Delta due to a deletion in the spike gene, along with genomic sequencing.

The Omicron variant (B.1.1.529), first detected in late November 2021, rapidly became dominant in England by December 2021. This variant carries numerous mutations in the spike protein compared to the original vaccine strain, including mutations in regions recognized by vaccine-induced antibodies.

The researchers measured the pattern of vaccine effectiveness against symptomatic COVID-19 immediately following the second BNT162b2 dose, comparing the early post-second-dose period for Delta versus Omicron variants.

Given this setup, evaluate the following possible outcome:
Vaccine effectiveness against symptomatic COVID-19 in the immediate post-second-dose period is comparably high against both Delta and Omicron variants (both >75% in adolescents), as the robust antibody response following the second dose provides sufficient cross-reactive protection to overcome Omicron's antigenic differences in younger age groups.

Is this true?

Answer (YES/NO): YES